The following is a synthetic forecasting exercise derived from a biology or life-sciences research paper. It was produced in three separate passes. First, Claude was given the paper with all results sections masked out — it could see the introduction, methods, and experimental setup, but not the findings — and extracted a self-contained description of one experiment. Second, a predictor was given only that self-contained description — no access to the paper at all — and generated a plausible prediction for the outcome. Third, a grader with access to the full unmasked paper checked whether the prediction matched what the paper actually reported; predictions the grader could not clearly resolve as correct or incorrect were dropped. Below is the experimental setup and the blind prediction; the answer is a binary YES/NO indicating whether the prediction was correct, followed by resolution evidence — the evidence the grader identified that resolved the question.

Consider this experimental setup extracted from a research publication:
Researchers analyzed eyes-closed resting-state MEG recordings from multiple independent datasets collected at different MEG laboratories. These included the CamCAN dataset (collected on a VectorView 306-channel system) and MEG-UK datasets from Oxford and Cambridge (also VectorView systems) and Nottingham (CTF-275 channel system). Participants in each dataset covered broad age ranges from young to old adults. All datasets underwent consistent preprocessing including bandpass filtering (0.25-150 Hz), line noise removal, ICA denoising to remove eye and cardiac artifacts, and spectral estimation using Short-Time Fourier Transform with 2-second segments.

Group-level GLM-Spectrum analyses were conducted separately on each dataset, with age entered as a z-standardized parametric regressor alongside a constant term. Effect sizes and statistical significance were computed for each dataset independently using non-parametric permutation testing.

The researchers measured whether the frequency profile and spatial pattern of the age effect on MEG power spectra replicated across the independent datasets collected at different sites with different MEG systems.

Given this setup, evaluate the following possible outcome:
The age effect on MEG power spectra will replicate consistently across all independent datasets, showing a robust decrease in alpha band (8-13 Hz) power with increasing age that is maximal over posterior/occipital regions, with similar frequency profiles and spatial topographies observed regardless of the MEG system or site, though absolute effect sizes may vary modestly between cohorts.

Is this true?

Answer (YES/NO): NO